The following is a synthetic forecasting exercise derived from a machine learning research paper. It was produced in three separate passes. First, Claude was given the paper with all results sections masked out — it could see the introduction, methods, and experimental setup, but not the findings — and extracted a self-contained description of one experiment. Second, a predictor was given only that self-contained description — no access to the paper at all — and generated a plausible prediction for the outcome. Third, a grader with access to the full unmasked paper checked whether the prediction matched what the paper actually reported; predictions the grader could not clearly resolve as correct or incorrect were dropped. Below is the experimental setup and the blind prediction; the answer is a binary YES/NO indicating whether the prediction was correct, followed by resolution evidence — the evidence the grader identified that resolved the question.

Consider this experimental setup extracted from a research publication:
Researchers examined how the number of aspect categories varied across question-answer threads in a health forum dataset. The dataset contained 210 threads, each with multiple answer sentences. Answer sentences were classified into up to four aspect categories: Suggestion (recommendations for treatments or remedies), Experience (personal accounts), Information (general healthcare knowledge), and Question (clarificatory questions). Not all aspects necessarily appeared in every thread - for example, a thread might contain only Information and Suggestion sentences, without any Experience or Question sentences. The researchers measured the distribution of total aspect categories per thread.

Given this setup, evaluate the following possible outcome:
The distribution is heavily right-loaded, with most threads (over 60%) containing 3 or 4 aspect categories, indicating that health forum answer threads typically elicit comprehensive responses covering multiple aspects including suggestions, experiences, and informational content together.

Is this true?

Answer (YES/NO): NO